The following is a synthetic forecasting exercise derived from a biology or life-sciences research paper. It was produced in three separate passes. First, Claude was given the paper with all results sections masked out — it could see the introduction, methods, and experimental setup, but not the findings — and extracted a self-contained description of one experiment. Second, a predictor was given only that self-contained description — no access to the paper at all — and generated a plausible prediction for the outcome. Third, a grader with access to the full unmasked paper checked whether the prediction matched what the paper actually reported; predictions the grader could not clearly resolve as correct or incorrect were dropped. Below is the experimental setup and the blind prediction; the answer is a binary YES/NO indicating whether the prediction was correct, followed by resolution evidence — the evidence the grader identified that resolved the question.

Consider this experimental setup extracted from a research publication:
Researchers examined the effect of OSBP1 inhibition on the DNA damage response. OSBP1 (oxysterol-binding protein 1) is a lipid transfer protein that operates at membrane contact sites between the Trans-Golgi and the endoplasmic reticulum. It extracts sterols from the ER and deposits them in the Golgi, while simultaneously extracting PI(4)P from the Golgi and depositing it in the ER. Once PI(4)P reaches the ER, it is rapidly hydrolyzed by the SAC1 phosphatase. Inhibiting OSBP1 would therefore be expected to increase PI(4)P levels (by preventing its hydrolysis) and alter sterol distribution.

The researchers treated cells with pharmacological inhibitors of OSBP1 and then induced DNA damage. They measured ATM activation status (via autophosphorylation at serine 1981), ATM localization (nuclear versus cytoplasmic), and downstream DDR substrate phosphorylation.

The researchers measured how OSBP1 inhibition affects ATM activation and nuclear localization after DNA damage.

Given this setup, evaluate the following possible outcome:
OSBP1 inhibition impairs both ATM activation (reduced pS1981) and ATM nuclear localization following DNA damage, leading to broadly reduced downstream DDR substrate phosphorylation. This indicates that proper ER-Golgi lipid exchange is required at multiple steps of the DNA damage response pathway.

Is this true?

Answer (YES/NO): YES